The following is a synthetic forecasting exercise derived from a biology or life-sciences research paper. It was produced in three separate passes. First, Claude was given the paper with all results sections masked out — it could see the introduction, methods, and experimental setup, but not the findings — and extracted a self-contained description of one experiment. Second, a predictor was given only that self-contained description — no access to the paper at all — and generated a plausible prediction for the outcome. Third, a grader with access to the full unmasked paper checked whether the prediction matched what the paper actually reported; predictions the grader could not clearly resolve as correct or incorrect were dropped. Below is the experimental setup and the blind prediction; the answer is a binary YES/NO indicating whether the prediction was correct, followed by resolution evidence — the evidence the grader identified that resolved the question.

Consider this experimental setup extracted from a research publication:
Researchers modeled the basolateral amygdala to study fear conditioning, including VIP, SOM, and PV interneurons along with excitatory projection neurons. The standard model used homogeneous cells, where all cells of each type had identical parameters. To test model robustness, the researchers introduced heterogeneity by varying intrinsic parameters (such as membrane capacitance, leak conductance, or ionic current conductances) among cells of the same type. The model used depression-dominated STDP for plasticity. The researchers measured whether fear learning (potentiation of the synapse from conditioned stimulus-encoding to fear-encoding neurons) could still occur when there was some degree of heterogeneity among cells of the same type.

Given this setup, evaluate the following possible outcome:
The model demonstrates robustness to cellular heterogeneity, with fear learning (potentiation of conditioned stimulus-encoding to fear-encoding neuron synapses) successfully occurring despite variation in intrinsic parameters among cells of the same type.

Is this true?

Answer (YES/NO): YES